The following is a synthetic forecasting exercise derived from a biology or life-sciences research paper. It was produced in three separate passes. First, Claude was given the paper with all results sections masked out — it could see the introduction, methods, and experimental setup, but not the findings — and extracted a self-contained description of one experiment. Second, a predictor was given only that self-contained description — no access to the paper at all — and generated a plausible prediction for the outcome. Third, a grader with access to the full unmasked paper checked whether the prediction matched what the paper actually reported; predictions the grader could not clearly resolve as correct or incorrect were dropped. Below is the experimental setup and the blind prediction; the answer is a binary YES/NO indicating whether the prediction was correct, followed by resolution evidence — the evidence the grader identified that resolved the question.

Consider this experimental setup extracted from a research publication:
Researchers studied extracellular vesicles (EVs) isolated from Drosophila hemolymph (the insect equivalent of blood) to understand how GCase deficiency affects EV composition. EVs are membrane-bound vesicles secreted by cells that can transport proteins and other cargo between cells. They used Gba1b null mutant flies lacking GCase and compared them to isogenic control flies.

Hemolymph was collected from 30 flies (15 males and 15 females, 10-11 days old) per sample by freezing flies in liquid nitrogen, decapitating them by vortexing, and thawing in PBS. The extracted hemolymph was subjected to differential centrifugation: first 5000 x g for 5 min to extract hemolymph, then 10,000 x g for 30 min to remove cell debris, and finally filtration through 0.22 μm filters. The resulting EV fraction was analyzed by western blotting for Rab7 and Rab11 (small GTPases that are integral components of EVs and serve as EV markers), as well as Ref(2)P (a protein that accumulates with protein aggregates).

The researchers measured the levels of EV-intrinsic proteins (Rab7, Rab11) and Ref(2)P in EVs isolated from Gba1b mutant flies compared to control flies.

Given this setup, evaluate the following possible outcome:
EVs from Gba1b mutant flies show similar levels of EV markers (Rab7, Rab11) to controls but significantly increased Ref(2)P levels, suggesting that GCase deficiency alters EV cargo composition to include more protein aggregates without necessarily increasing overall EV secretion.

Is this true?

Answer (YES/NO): NO